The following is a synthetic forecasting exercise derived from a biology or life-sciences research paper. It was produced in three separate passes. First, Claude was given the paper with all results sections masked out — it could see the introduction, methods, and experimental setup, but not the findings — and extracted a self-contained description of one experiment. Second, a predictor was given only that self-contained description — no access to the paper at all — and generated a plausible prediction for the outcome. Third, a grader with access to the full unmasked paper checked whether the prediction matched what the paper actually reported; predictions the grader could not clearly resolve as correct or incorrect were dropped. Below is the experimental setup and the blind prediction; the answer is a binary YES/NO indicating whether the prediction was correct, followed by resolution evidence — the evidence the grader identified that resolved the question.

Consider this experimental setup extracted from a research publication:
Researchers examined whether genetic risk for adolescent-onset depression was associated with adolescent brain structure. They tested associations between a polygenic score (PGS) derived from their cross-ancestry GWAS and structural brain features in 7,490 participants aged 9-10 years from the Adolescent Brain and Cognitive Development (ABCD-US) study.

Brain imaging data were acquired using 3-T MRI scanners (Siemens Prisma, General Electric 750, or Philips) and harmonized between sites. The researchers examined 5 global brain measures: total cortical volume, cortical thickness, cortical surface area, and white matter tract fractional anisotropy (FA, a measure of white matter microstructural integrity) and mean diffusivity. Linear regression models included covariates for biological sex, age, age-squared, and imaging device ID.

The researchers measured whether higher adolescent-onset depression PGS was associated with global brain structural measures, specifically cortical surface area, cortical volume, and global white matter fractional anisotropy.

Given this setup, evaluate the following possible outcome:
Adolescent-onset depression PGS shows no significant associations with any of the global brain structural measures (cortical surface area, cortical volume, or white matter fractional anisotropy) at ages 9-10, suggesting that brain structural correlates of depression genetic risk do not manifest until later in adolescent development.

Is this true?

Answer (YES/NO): NO